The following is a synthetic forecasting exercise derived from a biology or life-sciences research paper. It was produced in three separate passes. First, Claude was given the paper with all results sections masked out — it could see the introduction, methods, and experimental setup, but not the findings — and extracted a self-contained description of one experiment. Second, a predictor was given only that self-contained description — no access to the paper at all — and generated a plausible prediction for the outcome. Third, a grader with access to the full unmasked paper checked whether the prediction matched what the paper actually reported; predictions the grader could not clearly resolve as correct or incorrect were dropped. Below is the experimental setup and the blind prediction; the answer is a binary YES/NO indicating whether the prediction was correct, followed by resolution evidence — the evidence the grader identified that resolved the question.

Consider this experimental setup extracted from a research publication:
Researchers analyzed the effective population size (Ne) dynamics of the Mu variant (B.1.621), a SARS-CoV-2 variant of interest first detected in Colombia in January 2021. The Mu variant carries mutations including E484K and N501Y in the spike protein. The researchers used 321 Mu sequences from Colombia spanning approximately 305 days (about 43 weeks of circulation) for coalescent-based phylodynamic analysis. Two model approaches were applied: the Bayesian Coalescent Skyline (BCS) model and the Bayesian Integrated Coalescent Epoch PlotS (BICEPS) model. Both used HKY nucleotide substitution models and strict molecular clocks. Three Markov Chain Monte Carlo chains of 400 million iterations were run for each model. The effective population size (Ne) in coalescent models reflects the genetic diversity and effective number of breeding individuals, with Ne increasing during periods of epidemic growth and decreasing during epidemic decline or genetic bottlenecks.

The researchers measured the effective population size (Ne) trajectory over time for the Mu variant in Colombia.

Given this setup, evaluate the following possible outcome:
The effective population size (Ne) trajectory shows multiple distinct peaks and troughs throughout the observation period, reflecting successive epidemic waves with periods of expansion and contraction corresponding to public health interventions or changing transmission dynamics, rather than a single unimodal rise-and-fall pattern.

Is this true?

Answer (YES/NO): NO